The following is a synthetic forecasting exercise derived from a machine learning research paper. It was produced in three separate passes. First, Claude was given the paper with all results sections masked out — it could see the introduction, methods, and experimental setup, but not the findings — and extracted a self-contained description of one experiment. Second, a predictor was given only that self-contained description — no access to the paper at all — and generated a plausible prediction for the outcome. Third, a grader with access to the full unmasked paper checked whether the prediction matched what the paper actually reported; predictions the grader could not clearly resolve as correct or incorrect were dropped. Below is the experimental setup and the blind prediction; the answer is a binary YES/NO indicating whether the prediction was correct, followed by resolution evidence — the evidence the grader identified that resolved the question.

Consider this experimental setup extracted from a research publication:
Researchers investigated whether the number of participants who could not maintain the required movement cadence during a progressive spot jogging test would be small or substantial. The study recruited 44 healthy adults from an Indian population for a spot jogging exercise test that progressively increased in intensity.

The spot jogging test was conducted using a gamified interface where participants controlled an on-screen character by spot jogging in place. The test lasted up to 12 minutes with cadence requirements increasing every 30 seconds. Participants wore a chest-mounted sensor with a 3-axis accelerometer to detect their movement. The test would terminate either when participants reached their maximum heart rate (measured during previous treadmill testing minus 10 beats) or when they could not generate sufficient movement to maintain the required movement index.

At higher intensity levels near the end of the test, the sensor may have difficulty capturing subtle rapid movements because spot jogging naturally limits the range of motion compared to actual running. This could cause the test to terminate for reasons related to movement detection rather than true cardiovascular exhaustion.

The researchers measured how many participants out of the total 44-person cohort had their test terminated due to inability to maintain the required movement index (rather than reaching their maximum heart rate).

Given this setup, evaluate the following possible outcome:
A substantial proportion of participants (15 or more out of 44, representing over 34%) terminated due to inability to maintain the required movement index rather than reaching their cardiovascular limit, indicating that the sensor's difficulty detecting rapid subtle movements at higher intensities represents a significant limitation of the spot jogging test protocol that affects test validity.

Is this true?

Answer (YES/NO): NO